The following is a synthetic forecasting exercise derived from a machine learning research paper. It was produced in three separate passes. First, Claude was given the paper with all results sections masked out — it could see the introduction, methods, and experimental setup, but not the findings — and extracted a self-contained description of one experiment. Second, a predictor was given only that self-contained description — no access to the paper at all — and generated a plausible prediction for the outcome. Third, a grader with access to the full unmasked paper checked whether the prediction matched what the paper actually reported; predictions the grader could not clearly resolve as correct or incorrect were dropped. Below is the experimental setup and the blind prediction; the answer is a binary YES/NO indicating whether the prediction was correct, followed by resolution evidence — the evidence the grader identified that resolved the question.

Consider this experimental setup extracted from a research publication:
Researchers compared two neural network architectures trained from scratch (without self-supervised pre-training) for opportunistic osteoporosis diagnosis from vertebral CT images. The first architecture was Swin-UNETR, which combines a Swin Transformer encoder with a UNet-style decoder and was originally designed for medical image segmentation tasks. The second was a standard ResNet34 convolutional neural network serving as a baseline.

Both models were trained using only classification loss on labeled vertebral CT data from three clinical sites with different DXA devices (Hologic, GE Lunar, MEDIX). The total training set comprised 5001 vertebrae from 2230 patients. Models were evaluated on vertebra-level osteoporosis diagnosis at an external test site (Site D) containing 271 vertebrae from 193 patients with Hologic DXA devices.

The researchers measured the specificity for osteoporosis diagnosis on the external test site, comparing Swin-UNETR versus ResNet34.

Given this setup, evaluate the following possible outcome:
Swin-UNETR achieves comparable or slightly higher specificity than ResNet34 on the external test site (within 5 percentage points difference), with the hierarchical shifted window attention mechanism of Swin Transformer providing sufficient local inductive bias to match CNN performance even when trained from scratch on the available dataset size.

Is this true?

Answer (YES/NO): NO